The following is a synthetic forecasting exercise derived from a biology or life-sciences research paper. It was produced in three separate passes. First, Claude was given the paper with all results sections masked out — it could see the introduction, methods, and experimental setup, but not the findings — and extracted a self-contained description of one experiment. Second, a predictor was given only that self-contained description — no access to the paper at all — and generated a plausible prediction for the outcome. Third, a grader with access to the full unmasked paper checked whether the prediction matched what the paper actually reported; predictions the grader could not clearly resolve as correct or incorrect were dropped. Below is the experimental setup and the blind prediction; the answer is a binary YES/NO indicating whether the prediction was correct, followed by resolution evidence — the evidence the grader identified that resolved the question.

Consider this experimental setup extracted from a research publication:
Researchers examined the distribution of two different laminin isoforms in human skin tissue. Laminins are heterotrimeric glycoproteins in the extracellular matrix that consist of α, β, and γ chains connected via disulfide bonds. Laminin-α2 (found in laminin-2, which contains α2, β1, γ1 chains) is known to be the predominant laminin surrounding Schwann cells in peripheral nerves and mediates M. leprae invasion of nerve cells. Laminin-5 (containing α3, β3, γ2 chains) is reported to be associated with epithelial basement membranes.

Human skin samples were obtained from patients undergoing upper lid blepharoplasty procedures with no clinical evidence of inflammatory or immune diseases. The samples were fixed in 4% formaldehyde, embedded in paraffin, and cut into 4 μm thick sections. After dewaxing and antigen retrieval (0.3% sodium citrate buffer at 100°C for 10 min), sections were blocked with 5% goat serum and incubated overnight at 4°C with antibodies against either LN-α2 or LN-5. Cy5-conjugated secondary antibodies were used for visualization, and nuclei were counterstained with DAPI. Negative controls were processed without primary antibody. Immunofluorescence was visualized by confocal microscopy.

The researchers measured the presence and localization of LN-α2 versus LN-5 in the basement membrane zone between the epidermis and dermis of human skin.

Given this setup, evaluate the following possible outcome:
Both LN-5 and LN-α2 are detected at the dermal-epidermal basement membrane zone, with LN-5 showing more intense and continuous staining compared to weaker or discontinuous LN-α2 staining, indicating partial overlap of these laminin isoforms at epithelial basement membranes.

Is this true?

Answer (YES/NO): NO